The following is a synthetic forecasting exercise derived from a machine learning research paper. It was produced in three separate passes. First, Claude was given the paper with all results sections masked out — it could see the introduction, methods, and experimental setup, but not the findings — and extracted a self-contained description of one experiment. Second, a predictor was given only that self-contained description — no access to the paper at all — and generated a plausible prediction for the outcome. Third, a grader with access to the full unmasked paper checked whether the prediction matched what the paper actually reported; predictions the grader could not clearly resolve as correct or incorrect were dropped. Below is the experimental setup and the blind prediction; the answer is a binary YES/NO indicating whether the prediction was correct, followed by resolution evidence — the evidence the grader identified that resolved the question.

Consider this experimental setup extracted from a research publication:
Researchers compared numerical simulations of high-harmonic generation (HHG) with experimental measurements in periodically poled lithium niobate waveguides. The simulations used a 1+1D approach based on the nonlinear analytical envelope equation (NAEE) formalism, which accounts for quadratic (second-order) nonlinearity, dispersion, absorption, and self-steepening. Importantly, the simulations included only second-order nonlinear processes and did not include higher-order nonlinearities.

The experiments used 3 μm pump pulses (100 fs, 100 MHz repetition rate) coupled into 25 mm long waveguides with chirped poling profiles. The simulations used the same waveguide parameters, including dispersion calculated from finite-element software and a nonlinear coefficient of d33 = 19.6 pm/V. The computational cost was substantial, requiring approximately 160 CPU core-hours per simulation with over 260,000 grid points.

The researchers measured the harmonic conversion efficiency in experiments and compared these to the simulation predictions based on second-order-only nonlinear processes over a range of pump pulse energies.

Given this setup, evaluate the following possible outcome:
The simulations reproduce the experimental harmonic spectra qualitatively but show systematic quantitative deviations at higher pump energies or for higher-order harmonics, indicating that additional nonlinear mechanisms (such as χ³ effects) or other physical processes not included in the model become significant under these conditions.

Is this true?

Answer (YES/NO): NO